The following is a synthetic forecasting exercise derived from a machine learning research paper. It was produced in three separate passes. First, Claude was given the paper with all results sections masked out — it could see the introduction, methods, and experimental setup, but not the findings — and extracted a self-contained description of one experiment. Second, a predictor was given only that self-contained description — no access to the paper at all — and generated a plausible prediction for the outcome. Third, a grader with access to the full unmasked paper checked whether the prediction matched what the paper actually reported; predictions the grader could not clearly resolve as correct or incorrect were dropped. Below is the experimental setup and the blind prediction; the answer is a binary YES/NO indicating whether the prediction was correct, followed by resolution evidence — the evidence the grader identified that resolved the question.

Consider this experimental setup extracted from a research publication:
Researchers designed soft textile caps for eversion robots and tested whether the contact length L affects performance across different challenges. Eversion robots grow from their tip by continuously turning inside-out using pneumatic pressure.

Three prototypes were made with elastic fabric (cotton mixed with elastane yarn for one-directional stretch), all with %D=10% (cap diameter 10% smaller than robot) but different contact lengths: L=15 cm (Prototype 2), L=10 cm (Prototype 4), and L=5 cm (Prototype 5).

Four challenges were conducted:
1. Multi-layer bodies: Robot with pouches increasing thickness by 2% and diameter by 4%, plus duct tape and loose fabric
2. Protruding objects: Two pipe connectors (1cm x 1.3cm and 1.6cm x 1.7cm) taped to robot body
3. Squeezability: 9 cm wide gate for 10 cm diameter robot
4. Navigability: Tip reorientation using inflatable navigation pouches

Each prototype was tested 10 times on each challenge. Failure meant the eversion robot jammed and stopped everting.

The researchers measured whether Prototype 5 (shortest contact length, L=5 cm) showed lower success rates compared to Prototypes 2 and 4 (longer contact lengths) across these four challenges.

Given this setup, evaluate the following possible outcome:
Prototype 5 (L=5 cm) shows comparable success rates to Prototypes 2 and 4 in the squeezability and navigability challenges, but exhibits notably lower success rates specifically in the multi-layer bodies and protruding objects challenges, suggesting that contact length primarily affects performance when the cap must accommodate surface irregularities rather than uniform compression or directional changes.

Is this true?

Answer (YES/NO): NO